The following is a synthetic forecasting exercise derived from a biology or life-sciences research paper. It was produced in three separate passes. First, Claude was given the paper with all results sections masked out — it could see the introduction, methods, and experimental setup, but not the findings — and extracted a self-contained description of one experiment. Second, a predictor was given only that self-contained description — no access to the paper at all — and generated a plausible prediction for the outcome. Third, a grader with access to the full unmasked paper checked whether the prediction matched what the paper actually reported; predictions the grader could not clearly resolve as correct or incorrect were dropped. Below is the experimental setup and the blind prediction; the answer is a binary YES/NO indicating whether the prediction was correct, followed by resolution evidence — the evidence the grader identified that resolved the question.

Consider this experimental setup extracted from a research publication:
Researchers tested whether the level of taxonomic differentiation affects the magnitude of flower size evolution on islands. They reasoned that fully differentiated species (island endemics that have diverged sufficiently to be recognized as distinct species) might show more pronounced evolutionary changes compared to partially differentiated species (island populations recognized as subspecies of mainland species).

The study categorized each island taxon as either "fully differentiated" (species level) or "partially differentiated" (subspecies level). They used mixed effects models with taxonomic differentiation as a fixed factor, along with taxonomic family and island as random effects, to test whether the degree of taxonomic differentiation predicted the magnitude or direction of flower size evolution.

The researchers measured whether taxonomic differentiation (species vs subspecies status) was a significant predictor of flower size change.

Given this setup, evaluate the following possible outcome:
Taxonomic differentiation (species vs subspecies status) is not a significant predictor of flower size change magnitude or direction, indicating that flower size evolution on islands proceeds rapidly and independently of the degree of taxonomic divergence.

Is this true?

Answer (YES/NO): YES